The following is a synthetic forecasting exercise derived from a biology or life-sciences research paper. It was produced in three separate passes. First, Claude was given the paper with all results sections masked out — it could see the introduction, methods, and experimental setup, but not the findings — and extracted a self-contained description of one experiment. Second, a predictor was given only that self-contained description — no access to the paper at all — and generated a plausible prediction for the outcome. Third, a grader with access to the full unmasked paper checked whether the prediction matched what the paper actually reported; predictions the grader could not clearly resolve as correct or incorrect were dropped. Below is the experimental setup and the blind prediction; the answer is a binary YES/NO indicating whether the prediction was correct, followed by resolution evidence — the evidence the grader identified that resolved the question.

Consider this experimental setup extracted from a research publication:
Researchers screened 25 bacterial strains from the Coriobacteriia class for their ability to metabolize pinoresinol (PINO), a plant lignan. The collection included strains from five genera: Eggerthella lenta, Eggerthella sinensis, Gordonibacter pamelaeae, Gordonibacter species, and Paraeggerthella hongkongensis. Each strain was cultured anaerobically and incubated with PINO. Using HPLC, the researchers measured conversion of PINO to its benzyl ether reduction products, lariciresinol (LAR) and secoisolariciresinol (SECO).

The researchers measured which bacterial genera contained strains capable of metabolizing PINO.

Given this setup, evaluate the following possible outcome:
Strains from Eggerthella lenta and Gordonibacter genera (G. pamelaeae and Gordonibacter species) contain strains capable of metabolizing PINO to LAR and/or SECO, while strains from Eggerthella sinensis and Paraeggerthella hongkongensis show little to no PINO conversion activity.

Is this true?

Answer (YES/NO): NO